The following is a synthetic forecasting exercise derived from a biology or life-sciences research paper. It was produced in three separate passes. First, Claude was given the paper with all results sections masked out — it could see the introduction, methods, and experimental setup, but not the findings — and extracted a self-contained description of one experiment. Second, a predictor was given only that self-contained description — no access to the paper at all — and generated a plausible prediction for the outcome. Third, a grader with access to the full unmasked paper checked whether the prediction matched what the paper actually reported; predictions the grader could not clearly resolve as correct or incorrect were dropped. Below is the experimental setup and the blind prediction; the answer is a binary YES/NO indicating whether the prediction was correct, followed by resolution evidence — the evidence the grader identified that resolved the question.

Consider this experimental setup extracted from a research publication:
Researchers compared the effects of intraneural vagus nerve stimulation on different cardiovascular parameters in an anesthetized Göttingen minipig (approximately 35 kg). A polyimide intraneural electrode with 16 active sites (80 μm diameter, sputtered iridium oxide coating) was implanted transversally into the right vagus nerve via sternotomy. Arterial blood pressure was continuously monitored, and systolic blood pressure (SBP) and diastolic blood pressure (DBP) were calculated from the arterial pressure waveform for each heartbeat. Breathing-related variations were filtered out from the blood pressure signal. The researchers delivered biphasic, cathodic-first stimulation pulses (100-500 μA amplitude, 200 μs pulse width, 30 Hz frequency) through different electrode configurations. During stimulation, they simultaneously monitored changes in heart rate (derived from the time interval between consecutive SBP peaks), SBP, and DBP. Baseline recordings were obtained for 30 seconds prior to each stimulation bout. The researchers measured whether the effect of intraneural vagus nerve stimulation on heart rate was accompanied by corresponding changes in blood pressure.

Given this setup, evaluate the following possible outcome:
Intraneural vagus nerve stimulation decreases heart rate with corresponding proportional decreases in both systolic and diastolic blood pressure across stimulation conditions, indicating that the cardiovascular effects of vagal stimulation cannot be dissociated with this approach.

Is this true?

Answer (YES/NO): NO